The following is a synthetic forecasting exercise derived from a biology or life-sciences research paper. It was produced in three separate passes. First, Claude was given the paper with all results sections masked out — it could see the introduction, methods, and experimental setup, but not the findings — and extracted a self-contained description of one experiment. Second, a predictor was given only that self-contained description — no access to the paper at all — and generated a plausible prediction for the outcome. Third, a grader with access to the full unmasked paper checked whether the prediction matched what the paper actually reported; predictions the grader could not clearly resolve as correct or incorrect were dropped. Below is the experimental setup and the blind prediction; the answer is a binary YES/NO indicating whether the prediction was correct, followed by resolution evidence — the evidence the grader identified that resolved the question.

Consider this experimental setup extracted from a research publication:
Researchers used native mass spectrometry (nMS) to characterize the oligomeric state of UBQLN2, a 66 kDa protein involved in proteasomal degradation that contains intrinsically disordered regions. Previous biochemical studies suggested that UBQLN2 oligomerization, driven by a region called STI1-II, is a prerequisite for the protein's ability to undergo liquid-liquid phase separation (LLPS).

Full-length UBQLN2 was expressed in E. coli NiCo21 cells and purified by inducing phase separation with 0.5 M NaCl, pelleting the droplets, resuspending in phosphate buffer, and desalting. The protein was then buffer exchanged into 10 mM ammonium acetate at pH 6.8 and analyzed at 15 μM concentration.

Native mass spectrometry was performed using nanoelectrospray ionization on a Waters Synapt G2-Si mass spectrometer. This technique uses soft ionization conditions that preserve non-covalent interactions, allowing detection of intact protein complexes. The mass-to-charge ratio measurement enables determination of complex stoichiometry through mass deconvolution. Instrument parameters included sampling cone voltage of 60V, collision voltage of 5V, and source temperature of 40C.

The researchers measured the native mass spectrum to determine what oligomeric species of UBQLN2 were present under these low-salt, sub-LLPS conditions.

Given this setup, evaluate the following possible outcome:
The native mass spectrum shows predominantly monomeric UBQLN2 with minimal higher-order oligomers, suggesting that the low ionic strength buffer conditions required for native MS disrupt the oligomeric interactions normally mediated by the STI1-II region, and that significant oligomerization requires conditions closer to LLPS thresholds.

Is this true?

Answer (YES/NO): NO